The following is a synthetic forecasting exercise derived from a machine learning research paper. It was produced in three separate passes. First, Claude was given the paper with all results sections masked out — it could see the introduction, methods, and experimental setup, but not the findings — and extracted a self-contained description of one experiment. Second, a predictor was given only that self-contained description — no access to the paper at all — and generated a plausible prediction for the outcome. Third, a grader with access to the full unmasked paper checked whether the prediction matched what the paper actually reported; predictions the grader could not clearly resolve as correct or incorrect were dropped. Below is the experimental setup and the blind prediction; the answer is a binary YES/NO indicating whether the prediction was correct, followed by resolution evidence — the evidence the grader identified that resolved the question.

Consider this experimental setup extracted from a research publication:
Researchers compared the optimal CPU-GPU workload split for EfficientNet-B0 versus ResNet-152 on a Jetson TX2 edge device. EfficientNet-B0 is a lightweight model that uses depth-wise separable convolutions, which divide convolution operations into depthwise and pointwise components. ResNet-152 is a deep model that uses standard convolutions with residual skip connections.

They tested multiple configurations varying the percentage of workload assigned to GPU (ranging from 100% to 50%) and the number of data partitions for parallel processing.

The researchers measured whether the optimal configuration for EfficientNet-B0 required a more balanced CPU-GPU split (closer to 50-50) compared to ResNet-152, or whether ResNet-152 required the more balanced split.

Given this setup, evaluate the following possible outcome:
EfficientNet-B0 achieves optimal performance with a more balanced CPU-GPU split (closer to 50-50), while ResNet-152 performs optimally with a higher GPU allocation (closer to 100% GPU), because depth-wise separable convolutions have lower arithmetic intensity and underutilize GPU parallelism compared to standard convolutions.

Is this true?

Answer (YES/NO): YES